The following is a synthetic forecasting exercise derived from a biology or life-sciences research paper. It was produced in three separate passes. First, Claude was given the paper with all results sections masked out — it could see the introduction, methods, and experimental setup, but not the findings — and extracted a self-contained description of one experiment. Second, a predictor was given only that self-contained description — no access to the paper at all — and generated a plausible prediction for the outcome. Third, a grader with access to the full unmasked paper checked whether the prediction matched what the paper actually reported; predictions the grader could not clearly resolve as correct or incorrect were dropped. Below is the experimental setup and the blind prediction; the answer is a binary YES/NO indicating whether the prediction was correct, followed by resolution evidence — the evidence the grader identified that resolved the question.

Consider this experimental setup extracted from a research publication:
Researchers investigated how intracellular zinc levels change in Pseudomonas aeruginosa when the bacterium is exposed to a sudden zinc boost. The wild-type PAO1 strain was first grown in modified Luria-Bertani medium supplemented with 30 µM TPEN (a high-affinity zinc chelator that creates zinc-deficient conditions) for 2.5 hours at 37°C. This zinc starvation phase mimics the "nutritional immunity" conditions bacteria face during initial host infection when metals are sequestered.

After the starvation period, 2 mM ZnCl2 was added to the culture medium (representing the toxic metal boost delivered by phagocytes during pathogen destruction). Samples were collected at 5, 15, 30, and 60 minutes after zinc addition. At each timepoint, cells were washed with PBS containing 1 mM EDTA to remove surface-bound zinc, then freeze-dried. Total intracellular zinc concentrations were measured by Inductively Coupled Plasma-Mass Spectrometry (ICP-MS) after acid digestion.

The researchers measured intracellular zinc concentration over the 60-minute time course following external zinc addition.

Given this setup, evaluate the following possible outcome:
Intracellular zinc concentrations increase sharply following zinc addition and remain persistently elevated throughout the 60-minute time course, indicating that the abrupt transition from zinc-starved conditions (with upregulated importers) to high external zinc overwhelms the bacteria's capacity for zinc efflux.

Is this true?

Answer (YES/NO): NO